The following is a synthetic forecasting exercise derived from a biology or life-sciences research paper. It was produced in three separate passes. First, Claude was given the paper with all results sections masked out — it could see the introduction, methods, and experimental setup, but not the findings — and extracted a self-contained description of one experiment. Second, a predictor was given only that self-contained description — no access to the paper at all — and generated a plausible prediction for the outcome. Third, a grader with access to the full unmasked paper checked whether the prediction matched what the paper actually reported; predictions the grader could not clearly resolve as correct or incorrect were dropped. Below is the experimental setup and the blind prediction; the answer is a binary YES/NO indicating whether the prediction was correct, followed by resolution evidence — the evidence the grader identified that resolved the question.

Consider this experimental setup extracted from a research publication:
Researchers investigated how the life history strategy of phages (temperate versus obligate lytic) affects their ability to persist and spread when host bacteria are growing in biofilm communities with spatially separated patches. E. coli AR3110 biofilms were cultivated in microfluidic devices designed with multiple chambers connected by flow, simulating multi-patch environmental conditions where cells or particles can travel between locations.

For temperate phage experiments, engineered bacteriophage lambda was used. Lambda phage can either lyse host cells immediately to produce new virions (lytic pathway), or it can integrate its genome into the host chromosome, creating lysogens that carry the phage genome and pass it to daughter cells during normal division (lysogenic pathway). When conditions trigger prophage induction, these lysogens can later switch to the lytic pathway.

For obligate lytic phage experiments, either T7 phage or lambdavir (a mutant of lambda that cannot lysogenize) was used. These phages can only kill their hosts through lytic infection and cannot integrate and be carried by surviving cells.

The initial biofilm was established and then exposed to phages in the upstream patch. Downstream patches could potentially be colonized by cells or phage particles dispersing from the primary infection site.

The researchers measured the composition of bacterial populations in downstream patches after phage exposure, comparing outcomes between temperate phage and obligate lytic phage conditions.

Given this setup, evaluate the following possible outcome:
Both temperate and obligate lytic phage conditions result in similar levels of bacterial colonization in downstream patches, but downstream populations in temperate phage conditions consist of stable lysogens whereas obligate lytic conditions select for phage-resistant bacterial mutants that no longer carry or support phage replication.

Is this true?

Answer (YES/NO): NO